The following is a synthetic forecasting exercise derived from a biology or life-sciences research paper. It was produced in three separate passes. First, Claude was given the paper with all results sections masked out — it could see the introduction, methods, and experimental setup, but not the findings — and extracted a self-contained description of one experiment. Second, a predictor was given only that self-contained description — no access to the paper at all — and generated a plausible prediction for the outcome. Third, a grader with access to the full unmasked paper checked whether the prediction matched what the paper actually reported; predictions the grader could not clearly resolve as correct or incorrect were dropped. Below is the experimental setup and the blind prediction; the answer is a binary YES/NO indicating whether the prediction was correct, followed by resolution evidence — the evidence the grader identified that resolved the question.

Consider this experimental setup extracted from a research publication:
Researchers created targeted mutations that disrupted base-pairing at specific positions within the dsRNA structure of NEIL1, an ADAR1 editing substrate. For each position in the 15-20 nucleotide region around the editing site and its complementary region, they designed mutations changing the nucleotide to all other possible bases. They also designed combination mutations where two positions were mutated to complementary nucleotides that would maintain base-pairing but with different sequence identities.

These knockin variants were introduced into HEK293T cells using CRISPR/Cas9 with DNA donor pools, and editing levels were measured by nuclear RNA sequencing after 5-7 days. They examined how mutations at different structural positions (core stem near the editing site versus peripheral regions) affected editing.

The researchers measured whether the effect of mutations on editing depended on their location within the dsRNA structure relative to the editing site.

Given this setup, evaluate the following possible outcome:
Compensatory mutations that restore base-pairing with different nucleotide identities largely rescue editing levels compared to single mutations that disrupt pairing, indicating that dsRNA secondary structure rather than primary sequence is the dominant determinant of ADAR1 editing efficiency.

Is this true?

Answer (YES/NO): NO